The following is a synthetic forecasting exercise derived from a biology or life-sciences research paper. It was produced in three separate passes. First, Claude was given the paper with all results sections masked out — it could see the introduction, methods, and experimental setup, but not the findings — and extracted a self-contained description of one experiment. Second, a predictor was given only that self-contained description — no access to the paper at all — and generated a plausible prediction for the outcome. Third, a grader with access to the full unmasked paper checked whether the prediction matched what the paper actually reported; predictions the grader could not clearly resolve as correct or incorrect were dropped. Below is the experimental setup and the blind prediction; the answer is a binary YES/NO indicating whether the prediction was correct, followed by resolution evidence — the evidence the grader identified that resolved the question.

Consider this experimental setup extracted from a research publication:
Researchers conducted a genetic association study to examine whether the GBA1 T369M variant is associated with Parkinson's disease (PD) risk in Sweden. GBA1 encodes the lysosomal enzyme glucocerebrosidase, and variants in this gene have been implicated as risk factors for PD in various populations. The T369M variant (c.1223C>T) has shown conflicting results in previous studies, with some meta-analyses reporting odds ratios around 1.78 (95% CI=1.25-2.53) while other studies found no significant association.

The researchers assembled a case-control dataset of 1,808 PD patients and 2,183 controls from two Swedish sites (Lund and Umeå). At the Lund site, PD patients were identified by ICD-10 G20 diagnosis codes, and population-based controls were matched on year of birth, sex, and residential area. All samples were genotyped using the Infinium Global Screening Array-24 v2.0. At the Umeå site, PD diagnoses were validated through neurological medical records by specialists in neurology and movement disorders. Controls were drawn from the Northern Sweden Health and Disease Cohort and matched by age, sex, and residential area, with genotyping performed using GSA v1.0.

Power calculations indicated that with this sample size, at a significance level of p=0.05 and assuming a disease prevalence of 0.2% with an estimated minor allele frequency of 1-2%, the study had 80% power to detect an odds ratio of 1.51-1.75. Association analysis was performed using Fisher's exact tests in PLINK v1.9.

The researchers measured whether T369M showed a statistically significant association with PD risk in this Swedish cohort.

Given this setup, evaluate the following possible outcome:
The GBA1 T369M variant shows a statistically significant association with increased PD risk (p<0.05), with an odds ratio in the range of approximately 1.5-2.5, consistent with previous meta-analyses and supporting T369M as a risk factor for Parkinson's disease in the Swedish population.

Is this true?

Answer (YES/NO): NO